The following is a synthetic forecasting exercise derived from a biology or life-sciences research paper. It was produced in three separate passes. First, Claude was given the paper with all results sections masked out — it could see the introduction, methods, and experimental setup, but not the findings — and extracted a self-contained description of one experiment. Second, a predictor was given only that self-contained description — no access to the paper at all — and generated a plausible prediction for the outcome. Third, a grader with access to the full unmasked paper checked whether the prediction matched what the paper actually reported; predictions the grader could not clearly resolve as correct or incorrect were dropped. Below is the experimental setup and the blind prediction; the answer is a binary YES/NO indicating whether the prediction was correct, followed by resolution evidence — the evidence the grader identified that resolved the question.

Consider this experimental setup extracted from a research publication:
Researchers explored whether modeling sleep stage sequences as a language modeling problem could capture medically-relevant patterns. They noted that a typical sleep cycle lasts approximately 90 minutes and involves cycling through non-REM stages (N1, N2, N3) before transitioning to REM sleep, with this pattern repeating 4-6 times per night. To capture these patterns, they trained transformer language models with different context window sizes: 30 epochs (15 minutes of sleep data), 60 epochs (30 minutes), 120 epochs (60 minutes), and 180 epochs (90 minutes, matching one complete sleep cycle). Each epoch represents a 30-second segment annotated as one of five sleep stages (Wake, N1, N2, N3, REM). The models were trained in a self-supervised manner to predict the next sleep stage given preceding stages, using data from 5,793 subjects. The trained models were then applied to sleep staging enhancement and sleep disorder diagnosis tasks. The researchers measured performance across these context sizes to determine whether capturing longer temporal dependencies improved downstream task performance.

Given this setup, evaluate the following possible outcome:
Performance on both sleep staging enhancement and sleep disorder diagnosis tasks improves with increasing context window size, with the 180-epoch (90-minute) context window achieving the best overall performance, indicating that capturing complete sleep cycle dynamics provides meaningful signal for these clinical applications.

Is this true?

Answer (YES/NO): NO